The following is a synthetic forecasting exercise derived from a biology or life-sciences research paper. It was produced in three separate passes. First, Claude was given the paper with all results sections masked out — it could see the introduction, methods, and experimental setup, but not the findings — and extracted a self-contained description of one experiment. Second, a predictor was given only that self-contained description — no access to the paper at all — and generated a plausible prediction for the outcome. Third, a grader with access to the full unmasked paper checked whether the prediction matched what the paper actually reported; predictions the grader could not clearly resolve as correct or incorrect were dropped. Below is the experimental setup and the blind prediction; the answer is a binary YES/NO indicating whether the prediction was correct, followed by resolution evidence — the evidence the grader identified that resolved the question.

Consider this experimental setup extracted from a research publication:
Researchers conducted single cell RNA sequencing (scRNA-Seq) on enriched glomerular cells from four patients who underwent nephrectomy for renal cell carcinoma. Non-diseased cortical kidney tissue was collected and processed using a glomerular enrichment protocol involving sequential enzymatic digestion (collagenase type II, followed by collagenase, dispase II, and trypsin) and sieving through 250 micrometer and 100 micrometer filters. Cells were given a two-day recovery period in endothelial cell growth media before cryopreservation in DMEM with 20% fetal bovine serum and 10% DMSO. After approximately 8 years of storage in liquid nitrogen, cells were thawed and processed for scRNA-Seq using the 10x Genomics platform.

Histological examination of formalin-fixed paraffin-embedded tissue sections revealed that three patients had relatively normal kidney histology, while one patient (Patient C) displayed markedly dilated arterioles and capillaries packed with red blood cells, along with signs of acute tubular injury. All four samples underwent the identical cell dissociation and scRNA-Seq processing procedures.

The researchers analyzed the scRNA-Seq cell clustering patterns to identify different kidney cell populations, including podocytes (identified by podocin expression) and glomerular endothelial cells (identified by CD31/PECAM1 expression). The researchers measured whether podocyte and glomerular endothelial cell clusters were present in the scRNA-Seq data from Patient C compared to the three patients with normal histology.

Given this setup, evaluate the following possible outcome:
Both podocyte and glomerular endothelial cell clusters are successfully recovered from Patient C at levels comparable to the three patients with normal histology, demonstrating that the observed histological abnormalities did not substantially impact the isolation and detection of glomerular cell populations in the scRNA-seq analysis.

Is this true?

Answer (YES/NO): NO